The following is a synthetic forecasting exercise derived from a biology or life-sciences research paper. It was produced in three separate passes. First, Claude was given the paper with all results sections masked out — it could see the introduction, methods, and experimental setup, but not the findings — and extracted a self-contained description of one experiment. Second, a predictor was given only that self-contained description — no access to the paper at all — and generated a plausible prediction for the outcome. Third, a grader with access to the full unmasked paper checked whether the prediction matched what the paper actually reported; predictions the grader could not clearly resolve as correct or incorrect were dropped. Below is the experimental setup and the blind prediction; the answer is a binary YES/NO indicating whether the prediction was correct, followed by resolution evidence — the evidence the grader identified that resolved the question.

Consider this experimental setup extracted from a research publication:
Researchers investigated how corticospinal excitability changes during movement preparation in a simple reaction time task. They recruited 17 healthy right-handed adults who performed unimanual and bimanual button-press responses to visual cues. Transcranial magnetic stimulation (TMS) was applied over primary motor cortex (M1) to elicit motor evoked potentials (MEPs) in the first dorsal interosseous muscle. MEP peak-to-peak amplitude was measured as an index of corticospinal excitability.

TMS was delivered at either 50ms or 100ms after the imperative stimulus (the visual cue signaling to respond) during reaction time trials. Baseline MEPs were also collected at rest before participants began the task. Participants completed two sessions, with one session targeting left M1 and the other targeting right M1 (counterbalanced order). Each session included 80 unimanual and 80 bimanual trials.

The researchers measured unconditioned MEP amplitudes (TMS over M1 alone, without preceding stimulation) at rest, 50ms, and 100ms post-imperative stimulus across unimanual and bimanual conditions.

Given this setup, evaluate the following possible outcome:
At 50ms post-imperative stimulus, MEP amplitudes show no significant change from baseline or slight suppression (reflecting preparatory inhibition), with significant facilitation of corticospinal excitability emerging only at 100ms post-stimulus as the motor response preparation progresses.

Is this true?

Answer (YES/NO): NO